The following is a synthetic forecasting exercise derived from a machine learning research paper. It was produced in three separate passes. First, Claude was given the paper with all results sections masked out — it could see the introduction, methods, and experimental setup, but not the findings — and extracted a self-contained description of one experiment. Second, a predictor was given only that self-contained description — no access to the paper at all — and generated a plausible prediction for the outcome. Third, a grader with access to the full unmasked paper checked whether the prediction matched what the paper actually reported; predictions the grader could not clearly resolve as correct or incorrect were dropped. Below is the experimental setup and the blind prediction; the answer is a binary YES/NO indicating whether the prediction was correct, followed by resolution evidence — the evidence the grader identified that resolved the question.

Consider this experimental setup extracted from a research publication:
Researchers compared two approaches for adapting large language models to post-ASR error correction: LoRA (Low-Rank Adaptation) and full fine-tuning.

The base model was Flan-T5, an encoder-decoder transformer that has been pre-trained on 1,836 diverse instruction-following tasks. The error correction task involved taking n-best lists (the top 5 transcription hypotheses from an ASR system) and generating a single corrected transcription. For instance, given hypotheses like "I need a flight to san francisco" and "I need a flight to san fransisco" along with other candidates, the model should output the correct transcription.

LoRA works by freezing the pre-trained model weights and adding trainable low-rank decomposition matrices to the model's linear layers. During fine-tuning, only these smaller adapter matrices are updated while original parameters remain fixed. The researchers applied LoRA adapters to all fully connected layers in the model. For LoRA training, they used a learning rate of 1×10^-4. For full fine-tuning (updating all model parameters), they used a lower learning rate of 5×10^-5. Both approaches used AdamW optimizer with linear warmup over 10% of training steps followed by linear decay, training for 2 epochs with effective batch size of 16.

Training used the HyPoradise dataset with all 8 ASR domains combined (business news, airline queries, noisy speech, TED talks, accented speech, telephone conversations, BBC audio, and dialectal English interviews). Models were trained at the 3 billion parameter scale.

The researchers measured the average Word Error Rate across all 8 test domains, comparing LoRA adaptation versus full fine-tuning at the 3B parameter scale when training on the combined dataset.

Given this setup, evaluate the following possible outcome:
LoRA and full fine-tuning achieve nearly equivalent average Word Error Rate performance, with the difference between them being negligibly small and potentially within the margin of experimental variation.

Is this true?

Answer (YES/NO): NO